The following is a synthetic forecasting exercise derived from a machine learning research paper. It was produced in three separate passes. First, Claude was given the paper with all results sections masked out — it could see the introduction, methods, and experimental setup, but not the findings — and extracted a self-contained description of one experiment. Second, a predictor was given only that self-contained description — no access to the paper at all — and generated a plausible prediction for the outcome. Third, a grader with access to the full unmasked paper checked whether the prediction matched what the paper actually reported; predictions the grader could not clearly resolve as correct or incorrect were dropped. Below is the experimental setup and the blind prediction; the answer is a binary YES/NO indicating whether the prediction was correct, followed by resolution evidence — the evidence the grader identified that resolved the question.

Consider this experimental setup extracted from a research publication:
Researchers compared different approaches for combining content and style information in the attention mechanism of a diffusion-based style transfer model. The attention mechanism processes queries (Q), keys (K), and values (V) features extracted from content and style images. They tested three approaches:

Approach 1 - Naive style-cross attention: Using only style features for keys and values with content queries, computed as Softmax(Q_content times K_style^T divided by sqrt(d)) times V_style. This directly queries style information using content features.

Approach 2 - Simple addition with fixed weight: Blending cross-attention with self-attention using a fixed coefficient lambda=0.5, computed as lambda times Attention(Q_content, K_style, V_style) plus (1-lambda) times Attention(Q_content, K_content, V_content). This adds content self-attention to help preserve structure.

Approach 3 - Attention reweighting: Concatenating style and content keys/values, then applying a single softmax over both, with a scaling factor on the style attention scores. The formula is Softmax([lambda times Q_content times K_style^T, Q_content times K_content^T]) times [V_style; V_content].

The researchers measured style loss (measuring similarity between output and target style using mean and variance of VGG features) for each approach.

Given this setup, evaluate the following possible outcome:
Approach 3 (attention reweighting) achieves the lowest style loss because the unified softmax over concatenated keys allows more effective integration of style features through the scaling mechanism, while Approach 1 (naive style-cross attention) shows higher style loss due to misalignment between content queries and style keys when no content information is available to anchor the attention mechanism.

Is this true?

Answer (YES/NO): NO